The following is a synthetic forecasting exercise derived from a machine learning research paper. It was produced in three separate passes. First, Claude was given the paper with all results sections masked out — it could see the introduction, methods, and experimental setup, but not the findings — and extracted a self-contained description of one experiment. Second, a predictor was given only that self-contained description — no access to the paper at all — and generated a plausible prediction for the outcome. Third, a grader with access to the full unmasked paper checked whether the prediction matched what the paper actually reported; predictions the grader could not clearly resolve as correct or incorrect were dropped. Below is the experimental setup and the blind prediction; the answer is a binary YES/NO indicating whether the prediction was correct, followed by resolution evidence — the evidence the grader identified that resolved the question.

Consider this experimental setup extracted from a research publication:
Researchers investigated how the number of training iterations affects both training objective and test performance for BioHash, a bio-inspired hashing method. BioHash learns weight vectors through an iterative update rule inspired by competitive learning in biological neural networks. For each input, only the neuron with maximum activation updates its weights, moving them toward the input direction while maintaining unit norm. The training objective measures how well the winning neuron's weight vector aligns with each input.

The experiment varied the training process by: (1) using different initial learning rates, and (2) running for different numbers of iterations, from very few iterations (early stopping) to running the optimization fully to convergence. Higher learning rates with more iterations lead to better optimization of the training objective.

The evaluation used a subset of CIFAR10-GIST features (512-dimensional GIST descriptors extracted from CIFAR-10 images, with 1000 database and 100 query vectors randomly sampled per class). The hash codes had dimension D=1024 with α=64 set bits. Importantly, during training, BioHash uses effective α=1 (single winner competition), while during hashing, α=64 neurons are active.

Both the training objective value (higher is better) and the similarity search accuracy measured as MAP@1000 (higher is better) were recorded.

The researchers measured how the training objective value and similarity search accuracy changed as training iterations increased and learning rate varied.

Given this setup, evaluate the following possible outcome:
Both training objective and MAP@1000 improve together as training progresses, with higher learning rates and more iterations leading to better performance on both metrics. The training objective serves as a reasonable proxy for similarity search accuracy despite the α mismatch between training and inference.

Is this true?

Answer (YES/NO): NO